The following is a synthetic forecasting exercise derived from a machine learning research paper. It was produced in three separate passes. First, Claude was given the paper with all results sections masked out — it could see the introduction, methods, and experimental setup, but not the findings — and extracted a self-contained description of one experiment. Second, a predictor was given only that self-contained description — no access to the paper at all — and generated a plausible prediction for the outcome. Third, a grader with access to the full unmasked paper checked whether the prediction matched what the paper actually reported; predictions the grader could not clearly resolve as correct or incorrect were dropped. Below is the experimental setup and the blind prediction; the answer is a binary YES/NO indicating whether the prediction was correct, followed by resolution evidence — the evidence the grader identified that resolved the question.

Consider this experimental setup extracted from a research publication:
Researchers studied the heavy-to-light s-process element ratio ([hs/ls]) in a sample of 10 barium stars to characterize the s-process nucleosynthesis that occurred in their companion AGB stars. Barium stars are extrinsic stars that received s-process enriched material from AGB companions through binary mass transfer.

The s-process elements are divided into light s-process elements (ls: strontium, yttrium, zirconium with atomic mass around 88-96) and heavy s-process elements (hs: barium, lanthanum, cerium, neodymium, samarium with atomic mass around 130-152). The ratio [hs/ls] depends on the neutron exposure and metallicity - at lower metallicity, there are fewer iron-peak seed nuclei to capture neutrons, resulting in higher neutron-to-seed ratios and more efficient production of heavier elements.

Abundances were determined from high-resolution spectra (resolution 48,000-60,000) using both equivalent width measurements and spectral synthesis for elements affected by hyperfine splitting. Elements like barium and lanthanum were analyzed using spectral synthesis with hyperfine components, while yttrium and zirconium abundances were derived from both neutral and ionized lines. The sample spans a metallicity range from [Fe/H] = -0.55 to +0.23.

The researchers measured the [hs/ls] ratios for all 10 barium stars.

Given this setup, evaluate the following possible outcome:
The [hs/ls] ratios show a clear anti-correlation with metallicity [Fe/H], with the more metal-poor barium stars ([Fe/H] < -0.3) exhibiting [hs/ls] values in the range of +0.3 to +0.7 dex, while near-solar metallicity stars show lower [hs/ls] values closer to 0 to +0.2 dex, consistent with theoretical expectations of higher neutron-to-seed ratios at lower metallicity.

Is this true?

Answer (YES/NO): NO